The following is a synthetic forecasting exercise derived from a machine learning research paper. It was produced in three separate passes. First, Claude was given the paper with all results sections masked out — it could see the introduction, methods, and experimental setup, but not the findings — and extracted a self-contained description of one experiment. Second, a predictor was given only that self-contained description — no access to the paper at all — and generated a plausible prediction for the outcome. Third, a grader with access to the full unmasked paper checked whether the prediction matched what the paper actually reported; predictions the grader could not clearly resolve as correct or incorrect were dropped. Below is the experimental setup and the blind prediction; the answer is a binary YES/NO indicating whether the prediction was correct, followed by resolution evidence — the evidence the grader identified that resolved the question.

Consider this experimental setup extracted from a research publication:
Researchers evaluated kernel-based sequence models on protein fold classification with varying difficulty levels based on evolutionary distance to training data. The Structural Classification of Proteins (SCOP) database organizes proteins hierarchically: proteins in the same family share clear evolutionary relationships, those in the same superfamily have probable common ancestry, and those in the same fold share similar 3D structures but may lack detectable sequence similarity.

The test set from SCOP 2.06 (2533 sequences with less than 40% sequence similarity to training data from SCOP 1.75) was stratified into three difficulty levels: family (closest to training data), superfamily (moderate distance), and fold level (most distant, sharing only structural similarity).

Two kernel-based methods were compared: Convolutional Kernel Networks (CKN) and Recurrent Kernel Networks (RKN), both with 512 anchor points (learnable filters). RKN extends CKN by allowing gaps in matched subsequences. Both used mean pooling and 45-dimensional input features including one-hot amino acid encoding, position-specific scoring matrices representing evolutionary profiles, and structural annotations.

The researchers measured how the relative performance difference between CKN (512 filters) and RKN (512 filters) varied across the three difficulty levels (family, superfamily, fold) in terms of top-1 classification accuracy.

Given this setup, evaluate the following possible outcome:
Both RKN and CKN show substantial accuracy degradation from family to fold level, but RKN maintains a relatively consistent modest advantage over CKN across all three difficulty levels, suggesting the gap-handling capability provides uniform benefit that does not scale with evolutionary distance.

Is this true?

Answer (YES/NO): NO